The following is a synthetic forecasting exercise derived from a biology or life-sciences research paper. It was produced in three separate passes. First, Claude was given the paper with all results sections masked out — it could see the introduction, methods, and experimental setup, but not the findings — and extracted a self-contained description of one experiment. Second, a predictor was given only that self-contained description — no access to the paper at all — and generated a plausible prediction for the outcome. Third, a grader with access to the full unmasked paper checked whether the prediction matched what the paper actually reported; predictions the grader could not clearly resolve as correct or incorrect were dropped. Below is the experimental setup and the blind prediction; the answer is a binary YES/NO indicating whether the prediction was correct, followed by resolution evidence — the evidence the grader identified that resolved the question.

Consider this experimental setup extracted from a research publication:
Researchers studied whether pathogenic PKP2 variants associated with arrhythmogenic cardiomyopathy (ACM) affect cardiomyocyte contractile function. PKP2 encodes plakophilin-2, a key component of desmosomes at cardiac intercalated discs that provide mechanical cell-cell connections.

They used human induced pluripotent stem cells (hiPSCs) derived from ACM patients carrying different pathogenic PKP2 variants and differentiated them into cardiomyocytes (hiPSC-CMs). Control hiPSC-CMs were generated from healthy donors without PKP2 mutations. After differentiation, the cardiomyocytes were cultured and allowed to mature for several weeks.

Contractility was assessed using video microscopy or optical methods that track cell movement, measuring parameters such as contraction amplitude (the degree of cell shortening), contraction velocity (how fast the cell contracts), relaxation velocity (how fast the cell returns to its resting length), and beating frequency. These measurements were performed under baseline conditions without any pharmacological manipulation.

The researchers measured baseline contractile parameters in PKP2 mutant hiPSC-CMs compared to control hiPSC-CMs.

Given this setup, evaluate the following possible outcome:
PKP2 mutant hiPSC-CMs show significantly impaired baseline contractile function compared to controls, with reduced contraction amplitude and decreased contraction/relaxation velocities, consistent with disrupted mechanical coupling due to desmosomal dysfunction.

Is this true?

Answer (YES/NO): NO